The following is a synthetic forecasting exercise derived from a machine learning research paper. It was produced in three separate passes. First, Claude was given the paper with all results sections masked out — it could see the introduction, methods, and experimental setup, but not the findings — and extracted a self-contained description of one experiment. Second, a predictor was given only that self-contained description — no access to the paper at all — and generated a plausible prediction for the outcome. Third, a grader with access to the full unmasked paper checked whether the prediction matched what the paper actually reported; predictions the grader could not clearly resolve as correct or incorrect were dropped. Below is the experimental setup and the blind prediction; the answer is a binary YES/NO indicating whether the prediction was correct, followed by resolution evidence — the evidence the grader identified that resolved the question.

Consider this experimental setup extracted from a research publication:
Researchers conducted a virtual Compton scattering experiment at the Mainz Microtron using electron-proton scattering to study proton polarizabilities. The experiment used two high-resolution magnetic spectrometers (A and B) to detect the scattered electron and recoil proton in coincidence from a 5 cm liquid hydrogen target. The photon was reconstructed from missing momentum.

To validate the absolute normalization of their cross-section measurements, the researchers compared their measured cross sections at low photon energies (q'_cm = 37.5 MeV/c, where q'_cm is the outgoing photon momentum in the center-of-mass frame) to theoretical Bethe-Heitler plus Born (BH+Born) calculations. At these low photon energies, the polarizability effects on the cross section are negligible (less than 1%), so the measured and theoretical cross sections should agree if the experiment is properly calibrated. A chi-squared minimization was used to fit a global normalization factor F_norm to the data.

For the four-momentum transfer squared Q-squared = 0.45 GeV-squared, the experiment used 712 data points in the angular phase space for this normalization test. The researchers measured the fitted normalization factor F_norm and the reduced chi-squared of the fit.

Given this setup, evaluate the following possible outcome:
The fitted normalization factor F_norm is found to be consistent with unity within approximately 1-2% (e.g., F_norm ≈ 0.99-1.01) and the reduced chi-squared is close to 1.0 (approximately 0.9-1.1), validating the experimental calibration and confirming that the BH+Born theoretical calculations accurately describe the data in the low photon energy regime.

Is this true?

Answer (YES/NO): NO